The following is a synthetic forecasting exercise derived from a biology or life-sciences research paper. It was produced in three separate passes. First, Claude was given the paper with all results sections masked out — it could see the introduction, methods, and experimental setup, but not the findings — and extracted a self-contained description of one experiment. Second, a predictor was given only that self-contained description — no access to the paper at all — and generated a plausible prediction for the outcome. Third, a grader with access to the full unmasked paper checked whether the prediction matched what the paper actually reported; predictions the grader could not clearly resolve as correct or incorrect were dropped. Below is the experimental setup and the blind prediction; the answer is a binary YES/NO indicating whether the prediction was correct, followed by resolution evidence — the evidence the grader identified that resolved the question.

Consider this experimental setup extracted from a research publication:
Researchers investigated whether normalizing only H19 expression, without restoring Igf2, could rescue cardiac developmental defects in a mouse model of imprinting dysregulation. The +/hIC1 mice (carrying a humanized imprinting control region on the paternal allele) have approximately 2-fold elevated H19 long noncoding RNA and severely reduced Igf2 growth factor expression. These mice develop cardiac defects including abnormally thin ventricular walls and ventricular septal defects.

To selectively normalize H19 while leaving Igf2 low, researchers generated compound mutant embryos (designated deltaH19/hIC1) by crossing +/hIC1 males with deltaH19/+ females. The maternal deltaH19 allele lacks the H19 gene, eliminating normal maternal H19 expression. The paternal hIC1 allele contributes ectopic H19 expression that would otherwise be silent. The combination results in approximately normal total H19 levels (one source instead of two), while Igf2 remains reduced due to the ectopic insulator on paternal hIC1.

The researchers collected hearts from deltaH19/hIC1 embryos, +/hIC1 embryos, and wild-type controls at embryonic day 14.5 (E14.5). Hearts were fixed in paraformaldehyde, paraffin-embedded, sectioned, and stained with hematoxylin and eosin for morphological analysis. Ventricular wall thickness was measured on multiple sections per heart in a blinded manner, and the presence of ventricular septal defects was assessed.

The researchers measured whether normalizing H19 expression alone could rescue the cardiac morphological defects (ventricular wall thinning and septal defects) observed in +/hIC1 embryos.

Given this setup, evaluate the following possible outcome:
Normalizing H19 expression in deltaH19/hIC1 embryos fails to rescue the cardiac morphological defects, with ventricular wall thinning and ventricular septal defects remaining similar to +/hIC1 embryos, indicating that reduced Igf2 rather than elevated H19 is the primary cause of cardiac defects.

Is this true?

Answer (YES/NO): NO